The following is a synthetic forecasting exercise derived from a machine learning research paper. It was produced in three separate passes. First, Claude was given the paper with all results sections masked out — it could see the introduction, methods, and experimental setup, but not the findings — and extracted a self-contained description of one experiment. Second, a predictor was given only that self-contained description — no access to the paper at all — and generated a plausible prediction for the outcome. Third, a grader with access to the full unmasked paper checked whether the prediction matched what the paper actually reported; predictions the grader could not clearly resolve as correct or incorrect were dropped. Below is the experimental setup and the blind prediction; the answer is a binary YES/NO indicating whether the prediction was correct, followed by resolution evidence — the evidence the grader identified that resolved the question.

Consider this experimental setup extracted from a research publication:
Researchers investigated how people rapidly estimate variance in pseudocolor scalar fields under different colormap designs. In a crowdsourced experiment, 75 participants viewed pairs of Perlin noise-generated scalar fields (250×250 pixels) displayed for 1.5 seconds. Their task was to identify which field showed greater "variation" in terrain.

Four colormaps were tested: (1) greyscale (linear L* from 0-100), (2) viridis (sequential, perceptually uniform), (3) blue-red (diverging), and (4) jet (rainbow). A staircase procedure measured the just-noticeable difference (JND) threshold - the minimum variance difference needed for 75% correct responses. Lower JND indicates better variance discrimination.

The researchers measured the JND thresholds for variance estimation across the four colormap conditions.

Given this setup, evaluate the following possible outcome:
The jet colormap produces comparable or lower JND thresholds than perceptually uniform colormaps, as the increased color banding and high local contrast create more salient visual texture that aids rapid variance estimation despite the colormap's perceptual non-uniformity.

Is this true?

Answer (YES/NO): YES